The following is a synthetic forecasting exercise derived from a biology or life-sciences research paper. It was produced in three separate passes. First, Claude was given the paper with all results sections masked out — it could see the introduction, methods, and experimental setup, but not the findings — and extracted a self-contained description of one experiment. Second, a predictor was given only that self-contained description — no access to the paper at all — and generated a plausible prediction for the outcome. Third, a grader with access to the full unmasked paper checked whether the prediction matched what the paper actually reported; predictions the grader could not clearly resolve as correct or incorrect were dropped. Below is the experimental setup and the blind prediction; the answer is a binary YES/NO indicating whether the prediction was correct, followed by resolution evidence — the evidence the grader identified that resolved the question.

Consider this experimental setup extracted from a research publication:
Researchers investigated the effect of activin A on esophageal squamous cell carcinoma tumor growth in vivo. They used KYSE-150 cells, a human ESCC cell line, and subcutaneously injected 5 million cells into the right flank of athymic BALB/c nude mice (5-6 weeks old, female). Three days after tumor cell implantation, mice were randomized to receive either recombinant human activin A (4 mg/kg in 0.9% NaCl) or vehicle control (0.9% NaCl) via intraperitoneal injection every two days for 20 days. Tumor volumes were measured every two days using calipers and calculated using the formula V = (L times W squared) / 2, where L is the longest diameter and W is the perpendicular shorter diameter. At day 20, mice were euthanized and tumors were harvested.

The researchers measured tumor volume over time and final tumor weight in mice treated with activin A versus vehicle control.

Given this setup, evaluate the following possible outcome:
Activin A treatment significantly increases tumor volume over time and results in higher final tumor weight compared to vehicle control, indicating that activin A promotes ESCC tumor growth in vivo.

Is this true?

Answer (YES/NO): YES